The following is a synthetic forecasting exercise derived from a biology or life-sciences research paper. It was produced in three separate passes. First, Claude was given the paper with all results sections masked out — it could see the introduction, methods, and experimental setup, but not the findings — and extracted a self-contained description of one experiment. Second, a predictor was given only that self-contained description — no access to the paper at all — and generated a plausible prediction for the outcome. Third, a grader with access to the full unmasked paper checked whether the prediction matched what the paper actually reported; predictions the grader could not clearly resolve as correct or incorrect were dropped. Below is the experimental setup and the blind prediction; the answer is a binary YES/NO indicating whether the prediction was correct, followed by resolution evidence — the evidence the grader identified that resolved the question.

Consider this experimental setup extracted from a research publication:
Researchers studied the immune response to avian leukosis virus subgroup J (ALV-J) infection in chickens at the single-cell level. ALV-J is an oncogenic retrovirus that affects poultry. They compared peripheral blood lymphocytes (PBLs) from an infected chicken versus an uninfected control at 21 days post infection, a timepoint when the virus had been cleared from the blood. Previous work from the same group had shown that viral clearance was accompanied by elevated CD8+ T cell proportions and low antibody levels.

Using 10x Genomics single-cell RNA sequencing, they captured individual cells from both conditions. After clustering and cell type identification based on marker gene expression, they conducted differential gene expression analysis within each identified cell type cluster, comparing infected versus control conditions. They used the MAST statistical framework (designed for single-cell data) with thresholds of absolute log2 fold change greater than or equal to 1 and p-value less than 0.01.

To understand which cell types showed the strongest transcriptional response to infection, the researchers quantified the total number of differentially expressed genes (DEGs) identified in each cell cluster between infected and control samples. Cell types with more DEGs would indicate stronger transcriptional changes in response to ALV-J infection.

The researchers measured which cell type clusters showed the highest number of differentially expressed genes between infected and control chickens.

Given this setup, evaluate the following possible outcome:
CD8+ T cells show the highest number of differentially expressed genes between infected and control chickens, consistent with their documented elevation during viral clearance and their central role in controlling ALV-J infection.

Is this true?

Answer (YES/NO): NO